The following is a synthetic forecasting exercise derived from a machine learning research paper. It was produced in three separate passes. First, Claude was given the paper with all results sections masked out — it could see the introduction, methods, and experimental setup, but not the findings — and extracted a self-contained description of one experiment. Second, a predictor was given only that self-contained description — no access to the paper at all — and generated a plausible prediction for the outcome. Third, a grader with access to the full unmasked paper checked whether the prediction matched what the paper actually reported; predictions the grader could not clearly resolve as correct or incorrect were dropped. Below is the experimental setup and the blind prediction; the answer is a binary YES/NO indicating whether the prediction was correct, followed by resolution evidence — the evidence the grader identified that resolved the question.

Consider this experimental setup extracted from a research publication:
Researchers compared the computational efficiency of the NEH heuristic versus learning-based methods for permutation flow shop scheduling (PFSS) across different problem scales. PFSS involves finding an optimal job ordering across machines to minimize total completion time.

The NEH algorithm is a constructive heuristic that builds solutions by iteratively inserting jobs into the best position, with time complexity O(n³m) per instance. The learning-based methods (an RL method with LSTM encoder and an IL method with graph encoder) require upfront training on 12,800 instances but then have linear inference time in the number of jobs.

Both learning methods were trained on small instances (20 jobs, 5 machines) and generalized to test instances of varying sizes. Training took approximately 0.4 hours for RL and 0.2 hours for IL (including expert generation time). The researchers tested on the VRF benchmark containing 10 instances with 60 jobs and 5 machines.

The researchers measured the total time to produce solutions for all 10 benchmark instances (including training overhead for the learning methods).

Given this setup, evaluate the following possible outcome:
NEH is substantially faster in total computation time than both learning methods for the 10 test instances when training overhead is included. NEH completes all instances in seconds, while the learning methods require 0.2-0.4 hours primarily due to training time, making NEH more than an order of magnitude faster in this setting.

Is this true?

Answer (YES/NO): YES